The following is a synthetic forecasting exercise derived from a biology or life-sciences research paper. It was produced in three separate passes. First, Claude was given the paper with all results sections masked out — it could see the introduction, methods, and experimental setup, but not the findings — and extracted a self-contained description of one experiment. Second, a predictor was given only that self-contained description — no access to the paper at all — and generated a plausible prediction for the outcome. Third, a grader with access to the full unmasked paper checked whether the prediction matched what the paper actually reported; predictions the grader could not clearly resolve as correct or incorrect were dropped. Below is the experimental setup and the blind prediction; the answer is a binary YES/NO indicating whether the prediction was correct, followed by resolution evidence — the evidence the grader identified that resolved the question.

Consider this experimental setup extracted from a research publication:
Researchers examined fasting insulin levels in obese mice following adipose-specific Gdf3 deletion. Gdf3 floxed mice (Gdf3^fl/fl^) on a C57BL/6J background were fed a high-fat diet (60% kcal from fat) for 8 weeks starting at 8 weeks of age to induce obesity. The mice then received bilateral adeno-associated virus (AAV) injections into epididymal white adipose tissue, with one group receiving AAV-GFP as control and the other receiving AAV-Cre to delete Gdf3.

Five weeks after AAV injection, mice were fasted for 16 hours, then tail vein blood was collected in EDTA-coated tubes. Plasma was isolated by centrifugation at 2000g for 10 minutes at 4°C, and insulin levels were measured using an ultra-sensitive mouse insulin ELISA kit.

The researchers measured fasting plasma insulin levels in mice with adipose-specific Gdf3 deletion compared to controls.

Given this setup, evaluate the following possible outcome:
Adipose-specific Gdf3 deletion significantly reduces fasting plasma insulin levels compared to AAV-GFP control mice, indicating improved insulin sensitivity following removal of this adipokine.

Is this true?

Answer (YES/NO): YES